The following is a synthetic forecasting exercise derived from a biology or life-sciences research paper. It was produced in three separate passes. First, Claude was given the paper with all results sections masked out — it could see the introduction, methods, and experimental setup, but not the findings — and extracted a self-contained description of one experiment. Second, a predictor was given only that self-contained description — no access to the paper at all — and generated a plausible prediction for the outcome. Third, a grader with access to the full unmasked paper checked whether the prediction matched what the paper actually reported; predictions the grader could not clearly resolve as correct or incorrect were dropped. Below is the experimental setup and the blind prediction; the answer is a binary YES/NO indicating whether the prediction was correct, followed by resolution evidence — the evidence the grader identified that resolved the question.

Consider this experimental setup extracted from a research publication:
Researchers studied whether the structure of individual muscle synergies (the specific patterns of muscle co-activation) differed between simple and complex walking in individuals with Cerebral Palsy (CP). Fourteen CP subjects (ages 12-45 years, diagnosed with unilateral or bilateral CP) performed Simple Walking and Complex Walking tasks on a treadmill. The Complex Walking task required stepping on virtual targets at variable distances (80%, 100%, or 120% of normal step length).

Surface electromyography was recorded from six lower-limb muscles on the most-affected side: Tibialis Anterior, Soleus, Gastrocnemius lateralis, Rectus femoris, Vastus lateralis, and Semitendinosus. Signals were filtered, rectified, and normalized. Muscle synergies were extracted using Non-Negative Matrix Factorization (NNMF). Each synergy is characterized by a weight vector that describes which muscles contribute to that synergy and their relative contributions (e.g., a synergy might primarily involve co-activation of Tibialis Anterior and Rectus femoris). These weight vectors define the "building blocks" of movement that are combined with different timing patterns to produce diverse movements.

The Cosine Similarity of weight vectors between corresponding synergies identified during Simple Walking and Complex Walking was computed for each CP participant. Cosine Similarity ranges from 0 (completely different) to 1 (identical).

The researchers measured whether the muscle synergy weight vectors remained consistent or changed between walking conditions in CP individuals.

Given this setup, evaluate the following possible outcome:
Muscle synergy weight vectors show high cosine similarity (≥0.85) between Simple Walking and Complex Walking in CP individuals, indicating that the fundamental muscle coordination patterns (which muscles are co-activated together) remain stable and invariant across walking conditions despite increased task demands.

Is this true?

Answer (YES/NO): NO